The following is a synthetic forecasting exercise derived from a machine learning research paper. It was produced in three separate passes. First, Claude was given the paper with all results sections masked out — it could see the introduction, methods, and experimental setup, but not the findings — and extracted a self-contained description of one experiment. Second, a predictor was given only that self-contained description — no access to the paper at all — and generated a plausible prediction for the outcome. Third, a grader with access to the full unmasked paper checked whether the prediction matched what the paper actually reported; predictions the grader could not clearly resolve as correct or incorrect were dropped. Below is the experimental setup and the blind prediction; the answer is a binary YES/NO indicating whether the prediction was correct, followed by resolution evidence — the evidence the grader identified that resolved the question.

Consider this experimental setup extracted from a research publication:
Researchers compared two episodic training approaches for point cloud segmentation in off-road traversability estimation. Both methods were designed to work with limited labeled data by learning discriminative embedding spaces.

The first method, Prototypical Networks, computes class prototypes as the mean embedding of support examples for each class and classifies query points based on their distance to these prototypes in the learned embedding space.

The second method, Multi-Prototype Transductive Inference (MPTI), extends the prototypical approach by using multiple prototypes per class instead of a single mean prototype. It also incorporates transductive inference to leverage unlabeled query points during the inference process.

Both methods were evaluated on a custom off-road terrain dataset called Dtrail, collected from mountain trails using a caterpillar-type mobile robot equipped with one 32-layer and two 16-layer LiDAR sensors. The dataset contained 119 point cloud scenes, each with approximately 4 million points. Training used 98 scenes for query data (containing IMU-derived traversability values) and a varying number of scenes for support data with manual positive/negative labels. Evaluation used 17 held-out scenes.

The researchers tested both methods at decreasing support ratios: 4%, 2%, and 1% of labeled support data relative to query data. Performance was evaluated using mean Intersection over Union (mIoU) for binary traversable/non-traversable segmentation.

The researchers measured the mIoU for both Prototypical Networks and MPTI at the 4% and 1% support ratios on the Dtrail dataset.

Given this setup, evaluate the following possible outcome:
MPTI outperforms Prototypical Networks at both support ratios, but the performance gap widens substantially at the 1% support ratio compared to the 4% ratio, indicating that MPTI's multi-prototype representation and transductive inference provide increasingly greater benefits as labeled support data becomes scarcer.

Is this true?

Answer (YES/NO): NO